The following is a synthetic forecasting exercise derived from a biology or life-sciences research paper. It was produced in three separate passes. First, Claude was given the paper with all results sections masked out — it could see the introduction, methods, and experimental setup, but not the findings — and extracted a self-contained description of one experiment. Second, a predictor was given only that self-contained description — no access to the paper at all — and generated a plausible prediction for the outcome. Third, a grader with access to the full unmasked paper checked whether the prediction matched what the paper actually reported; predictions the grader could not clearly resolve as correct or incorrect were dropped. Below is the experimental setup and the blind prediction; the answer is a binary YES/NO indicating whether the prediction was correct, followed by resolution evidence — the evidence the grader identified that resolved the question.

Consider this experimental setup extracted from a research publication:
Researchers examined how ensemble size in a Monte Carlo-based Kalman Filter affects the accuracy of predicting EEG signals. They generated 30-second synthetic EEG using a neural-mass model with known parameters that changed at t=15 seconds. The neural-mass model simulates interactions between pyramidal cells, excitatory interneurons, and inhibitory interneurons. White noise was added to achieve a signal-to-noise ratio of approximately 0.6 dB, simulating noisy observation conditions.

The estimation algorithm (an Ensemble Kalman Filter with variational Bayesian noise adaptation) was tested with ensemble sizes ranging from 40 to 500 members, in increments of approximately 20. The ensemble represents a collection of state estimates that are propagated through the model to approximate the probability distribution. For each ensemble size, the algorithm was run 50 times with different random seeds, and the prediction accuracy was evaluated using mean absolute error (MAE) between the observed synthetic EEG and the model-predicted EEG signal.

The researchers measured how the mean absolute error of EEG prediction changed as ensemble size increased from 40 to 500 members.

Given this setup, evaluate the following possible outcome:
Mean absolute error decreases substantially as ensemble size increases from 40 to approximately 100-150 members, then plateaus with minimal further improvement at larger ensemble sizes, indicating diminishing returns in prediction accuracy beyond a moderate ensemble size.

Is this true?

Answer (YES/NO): NO